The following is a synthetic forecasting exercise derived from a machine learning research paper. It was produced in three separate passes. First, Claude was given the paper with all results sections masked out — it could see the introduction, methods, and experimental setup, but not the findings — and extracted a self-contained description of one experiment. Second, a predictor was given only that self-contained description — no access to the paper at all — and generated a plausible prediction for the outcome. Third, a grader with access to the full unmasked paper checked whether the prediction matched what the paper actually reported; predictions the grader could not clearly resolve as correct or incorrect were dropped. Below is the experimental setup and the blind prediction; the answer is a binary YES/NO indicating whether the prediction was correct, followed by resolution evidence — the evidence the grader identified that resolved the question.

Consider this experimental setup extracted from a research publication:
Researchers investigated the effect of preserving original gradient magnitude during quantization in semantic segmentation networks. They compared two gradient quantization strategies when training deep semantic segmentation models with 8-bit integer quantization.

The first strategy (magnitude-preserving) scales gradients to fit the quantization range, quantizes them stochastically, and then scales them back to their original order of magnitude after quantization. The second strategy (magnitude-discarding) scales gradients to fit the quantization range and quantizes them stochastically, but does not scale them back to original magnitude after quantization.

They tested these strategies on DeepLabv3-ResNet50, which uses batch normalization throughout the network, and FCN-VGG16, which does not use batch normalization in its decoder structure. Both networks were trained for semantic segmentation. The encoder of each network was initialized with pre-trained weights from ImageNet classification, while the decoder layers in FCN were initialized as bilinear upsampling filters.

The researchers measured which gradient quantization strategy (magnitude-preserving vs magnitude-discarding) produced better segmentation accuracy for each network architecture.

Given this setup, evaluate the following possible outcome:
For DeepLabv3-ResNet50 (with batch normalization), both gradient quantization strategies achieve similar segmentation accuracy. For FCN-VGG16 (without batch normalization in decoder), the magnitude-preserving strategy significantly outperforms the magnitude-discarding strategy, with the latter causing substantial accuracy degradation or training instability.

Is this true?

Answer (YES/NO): NO